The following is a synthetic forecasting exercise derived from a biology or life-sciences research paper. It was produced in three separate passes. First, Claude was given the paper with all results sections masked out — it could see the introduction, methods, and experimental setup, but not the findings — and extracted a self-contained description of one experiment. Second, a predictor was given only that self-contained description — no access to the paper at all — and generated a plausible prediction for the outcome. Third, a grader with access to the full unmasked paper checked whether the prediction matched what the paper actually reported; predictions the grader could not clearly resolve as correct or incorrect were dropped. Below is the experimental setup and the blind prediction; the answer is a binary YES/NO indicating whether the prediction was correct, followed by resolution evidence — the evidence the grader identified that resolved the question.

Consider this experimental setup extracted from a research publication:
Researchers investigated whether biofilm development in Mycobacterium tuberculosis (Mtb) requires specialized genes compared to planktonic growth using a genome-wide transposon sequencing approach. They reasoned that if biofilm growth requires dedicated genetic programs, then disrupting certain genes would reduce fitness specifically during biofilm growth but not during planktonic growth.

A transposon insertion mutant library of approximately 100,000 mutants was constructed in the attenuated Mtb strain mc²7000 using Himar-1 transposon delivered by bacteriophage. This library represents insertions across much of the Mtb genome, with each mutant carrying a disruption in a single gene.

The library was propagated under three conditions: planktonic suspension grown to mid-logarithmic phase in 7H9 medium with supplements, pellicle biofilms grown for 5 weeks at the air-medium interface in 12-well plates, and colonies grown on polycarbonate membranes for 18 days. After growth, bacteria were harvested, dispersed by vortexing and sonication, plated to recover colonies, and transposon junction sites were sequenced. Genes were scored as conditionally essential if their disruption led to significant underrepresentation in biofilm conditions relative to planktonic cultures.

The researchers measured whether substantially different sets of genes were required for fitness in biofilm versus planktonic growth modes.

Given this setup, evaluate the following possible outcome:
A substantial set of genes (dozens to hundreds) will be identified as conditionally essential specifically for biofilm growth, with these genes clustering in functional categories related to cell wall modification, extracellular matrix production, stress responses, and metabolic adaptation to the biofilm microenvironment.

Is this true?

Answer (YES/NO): NO